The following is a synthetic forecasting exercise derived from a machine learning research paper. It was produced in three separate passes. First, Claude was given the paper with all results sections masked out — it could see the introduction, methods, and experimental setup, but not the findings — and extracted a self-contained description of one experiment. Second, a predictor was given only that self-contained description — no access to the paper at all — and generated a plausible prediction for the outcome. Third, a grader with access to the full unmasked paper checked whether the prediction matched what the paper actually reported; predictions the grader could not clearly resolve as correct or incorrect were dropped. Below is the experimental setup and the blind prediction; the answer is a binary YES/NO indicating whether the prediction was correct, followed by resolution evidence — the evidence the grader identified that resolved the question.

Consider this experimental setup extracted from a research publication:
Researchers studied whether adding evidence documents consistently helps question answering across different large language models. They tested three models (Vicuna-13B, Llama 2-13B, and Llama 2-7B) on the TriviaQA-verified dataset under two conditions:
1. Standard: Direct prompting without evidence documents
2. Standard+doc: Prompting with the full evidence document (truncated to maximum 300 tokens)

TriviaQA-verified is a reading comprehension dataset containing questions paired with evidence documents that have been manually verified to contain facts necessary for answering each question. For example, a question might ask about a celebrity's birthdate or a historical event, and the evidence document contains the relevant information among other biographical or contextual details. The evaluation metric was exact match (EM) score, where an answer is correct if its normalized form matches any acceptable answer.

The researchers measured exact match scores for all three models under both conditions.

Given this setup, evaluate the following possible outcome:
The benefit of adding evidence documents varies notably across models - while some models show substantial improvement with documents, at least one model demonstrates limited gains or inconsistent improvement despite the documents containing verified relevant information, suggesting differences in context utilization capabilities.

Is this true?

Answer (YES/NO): NO